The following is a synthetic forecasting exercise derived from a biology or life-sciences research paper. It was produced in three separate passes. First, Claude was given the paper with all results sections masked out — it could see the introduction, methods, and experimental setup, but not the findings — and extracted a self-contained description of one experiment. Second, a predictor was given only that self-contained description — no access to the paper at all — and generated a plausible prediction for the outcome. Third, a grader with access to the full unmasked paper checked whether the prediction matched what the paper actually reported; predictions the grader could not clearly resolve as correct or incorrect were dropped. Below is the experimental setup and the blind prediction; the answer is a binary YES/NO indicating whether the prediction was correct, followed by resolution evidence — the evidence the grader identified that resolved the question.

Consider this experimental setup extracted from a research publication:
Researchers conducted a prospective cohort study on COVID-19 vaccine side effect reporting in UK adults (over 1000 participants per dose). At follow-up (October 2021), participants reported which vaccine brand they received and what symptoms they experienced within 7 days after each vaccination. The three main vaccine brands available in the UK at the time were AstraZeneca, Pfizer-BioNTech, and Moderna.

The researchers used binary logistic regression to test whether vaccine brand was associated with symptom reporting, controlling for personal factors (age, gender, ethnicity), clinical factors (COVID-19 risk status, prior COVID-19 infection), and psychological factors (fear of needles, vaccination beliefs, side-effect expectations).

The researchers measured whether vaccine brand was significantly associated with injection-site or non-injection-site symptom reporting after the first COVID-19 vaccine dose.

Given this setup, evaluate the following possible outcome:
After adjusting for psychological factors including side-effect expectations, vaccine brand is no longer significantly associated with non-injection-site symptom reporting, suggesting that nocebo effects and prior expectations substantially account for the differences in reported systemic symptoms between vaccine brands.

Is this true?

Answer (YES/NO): NO